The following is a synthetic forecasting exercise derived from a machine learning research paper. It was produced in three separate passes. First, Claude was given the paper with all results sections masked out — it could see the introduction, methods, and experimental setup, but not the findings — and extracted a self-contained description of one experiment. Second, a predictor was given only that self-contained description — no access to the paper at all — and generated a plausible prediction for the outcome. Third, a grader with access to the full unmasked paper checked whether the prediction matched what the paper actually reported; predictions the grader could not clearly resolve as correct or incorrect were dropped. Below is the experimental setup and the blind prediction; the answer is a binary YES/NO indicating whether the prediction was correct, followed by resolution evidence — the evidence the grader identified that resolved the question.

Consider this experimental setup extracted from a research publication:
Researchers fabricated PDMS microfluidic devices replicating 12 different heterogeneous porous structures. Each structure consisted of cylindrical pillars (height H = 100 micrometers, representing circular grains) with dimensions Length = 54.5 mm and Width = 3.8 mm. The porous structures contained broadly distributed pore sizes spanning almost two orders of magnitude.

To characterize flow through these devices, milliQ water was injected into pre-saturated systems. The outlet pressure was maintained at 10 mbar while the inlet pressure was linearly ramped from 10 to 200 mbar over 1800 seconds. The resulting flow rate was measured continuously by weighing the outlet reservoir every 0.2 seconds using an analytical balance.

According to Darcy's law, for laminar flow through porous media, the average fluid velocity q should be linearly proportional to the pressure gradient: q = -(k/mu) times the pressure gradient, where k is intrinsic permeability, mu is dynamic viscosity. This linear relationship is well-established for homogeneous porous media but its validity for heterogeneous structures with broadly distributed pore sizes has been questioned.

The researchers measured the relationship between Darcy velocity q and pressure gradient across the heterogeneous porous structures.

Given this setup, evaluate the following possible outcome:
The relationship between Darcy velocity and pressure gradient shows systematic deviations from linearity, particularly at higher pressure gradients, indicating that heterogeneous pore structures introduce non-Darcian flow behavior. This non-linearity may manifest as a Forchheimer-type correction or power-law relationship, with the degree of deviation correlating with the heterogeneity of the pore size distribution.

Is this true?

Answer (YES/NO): NO